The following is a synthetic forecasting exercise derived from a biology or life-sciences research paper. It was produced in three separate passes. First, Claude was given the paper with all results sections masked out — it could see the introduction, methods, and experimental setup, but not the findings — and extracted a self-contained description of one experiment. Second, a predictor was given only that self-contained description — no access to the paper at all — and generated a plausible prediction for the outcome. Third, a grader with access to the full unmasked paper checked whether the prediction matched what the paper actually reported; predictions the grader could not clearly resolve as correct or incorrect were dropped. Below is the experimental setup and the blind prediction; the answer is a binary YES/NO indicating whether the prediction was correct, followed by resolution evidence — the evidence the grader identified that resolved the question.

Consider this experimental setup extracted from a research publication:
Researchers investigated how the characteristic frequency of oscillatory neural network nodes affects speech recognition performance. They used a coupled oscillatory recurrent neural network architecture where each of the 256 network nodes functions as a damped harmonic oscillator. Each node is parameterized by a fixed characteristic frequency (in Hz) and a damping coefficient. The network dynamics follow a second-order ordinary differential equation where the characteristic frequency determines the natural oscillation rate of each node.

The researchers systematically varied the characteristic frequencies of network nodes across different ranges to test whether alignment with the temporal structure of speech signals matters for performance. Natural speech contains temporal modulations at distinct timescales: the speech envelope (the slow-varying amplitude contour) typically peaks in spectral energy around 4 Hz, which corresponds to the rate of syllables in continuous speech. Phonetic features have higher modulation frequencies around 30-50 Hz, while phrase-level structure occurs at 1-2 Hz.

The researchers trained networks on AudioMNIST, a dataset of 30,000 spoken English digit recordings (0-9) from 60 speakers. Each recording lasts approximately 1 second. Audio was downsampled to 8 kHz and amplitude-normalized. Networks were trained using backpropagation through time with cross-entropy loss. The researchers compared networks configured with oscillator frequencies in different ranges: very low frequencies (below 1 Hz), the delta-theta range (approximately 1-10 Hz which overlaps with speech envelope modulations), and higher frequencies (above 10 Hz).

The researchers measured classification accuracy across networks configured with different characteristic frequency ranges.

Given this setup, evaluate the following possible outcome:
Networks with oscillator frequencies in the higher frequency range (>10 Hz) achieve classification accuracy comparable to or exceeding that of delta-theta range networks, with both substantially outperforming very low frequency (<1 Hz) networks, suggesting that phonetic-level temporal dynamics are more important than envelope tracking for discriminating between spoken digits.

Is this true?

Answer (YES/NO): NO